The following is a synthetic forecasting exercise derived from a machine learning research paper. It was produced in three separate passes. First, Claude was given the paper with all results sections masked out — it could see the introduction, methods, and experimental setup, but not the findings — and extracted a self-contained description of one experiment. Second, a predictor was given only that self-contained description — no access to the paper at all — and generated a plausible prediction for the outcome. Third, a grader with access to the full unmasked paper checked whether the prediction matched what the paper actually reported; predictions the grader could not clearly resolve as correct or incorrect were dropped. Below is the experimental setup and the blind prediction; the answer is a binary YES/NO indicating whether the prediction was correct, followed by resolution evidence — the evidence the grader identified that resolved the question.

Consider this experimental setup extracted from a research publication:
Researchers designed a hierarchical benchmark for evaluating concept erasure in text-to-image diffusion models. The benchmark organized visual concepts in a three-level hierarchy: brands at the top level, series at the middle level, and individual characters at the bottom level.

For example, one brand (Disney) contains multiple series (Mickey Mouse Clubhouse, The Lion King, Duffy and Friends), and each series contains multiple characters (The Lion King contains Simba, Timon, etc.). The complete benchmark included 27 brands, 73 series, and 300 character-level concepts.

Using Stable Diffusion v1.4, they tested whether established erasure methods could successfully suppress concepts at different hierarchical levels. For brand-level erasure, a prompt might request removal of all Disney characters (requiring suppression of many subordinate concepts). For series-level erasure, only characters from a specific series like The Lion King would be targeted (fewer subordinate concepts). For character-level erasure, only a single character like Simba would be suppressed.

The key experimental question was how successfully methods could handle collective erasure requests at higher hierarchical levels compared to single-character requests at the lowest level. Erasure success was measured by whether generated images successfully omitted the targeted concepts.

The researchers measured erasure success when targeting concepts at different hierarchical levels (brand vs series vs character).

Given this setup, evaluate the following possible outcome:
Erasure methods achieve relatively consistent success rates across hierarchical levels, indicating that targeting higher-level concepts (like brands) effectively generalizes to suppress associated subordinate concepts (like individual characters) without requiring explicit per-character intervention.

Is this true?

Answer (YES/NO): NO